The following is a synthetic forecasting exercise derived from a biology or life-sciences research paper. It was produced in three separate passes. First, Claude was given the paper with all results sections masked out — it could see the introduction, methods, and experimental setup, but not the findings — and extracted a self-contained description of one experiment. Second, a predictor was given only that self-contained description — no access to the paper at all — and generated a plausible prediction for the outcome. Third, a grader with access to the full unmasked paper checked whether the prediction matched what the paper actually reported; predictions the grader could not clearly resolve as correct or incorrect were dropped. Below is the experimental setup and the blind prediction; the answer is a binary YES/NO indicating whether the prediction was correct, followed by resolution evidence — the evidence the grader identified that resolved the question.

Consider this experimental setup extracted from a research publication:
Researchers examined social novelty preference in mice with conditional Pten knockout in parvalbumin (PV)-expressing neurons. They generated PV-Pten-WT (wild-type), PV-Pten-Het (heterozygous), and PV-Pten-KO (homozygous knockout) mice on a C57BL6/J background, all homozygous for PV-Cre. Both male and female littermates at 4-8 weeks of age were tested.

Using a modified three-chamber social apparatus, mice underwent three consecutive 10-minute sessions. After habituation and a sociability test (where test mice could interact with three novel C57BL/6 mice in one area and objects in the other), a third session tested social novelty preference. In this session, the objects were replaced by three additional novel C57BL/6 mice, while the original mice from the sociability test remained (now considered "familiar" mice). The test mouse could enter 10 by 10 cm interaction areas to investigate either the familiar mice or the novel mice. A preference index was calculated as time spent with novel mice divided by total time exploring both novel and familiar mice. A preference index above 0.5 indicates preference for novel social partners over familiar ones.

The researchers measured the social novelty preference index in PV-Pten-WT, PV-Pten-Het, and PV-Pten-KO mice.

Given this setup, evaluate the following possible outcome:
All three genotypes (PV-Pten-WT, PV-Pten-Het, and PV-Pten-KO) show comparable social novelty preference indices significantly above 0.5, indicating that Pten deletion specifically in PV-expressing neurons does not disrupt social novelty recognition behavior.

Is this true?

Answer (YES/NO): NO